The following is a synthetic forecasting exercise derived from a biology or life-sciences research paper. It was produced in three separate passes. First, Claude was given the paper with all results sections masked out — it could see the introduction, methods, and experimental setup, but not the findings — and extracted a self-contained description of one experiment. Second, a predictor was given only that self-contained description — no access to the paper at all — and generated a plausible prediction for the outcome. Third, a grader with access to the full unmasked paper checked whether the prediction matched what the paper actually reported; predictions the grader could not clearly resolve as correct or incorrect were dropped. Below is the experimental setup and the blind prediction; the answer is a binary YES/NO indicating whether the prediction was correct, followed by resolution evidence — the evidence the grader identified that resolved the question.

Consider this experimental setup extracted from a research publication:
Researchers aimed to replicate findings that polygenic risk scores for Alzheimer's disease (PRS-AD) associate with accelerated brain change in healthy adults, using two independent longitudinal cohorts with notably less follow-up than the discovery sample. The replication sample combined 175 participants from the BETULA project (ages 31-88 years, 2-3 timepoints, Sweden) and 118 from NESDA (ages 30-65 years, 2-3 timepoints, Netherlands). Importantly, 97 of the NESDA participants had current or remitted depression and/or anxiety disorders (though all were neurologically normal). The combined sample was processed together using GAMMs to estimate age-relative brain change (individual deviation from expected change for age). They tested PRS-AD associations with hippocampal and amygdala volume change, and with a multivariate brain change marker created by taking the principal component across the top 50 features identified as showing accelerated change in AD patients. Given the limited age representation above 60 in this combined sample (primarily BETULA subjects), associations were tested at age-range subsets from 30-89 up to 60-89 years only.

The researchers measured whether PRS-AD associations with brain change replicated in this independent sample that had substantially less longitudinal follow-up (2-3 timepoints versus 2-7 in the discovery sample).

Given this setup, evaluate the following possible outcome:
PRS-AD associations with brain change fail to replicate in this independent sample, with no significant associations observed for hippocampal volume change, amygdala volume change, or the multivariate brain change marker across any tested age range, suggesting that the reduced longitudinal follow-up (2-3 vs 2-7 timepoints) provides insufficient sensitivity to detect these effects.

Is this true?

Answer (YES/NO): NO